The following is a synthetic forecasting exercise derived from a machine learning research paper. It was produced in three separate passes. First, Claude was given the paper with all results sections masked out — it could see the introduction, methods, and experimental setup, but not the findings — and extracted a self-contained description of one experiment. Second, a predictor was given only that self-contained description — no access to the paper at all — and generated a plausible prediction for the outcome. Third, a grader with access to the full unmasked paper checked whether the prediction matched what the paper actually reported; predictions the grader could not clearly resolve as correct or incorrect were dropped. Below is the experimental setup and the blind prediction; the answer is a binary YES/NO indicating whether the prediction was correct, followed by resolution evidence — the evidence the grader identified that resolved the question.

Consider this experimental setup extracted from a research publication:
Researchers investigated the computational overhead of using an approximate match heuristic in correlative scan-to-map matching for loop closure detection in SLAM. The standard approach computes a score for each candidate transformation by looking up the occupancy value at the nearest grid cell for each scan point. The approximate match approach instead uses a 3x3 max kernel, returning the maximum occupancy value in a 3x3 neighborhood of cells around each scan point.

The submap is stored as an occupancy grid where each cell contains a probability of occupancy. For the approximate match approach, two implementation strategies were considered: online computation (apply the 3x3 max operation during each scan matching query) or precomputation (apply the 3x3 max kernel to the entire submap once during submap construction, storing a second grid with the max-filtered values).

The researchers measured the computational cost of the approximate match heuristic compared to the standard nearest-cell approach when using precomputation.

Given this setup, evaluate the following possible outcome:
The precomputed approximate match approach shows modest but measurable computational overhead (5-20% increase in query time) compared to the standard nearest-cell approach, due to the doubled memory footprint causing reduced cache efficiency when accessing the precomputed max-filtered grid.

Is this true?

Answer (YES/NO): NO